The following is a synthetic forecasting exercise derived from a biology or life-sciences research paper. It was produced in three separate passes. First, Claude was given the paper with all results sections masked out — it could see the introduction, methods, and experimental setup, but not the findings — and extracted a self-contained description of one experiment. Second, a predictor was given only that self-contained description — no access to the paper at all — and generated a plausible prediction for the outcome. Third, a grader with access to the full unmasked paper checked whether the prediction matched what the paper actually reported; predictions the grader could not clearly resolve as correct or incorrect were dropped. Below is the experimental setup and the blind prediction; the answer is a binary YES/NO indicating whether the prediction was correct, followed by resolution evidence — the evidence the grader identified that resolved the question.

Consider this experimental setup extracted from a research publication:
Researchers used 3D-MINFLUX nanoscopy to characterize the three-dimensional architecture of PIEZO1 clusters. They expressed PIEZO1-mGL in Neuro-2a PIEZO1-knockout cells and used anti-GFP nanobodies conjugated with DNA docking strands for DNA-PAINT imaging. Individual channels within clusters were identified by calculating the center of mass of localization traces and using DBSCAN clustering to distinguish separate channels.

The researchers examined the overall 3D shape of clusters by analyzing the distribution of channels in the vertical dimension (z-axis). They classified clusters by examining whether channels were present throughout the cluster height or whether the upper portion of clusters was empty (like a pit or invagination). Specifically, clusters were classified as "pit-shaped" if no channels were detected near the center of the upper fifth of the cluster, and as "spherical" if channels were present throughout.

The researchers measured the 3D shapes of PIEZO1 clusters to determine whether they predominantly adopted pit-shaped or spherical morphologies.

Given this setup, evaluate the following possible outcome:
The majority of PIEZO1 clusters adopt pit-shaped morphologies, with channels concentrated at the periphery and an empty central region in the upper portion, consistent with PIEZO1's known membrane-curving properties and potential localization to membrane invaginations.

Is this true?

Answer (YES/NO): YES